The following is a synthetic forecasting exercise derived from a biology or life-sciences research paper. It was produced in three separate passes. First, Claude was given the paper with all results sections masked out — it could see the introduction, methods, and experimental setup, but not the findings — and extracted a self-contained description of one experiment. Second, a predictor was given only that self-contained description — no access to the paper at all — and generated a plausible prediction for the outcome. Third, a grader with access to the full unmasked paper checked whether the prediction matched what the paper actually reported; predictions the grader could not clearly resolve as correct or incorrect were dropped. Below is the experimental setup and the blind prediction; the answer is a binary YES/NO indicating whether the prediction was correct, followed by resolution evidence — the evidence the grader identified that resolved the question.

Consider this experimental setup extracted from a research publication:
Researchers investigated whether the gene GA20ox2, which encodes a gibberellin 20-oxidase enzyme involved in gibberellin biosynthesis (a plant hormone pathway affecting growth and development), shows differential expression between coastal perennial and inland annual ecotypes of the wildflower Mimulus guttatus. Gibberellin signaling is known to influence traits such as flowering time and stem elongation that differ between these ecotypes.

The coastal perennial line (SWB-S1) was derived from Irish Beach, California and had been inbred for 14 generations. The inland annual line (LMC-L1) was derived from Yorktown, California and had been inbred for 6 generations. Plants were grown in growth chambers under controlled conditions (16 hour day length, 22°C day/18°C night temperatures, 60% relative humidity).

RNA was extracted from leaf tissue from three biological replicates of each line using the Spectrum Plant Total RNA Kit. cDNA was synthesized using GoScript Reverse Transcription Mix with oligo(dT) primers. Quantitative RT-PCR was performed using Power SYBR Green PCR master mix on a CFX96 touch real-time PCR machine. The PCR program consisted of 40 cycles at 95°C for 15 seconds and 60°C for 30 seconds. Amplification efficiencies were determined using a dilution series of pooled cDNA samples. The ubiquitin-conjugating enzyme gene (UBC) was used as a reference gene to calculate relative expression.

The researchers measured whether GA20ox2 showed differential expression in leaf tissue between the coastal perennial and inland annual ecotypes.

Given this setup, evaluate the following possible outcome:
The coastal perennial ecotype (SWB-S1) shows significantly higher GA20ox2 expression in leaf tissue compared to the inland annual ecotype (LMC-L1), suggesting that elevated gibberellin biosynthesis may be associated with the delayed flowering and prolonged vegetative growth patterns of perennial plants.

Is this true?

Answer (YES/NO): NO